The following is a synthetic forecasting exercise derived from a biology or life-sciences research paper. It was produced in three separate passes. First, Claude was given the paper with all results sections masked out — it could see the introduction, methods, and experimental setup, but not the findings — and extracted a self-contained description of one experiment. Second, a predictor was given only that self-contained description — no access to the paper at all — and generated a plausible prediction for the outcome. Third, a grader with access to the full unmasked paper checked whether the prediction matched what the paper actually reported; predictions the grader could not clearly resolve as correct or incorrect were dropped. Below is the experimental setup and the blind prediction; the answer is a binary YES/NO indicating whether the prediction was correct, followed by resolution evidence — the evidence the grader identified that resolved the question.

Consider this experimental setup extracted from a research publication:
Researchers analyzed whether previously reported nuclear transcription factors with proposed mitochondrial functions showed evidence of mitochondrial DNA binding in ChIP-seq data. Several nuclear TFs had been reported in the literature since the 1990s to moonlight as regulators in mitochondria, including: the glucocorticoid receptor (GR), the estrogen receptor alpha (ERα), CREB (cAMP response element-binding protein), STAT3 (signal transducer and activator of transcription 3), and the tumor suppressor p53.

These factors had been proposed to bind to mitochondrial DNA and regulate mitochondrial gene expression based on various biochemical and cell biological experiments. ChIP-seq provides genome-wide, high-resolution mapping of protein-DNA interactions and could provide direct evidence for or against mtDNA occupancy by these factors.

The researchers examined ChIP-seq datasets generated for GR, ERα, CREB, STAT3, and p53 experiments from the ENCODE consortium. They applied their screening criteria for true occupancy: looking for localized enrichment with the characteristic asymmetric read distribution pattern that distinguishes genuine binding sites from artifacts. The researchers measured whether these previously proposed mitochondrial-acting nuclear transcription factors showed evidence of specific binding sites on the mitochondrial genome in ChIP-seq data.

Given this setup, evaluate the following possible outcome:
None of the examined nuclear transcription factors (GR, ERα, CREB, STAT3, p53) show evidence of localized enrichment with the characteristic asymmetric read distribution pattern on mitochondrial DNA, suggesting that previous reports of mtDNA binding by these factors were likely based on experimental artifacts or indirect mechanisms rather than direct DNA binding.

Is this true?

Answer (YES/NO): NO